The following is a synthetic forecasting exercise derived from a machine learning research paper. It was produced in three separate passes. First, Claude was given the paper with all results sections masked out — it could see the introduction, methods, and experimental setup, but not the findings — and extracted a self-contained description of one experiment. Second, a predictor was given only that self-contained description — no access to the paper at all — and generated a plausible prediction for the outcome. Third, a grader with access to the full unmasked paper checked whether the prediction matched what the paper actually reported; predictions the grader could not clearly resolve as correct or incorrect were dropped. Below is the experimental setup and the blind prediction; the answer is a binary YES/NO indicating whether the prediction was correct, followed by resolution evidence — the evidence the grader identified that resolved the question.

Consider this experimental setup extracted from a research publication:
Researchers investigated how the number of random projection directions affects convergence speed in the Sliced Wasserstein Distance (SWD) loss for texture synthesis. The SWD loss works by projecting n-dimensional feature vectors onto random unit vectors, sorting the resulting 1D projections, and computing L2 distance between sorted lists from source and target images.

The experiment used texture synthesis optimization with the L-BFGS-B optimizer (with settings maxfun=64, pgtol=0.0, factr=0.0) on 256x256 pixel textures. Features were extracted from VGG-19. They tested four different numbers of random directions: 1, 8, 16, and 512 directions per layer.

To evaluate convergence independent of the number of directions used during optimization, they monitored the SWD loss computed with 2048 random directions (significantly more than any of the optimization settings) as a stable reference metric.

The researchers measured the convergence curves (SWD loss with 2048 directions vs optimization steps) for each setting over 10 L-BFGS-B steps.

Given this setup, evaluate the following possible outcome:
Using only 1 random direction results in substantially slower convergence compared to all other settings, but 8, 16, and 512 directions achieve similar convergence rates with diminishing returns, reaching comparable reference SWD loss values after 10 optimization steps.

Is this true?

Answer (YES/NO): NO